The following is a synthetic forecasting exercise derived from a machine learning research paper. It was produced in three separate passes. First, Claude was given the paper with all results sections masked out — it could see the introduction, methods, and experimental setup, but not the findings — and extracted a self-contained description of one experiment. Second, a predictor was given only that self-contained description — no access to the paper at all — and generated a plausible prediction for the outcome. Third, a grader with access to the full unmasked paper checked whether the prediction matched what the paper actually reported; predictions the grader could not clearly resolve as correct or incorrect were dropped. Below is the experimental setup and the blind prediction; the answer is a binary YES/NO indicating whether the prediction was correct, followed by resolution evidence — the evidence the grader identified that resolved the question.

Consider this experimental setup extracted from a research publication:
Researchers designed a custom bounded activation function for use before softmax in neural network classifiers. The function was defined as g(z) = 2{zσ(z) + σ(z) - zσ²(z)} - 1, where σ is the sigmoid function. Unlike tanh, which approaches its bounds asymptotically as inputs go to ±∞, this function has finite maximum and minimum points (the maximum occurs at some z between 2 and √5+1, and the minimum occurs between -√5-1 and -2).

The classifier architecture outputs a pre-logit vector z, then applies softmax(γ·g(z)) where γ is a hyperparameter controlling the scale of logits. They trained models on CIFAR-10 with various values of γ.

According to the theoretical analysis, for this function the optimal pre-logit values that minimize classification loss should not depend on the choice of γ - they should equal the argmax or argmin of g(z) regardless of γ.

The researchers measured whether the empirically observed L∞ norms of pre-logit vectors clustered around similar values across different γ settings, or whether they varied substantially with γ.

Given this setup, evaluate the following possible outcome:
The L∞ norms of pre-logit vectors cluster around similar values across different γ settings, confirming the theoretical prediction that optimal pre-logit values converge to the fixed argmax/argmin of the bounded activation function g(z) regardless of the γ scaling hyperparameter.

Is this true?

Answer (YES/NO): YES